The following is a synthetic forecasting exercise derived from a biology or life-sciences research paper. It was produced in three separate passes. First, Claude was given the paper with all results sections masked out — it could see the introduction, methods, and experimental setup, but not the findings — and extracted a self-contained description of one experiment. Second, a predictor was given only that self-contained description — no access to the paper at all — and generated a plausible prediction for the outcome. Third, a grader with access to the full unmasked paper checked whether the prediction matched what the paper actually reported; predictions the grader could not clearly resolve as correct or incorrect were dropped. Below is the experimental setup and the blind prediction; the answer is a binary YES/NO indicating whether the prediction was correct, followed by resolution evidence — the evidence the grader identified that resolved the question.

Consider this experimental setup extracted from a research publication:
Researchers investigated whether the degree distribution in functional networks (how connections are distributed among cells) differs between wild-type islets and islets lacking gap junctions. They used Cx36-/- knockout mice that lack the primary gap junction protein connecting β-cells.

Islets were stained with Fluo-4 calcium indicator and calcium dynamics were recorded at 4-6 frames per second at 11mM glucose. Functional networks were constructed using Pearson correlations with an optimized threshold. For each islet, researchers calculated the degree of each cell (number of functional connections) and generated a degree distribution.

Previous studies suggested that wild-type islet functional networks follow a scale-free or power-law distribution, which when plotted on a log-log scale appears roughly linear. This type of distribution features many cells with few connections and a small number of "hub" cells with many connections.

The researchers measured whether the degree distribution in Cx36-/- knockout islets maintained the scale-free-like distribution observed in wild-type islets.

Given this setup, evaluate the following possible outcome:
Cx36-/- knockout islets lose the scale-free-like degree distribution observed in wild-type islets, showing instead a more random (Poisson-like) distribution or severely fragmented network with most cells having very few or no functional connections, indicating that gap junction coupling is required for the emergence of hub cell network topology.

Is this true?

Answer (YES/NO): YES